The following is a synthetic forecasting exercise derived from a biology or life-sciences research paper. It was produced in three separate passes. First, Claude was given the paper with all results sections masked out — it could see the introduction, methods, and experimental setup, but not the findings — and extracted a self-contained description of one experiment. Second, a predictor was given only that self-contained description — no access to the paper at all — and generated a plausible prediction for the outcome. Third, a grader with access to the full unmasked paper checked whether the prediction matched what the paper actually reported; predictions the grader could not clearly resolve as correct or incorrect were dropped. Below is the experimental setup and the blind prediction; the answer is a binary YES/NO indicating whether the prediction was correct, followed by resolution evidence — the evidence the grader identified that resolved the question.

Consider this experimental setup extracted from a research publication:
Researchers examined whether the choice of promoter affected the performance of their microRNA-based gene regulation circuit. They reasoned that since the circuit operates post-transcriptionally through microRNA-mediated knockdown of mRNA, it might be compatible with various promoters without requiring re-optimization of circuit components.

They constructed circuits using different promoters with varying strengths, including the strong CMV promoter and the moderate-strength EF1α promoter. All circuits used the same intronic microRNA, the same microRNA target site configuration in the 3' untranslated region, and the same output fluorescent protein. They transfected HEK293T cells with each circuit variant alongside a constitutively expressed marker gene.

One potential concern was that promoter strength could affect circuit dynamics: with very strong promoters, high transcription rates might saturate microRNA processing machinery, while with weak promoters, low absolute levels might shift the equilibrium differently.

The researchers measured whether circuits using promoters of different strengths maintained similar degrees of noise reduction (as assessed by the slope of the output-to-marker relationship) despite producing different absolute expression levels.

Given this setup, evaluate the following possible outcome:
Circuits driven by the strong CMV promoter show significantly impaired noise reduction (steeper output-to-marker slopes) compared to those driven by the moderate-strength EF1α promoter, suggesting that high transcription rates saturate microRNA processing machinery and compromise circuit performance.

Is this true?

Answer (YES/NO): NO